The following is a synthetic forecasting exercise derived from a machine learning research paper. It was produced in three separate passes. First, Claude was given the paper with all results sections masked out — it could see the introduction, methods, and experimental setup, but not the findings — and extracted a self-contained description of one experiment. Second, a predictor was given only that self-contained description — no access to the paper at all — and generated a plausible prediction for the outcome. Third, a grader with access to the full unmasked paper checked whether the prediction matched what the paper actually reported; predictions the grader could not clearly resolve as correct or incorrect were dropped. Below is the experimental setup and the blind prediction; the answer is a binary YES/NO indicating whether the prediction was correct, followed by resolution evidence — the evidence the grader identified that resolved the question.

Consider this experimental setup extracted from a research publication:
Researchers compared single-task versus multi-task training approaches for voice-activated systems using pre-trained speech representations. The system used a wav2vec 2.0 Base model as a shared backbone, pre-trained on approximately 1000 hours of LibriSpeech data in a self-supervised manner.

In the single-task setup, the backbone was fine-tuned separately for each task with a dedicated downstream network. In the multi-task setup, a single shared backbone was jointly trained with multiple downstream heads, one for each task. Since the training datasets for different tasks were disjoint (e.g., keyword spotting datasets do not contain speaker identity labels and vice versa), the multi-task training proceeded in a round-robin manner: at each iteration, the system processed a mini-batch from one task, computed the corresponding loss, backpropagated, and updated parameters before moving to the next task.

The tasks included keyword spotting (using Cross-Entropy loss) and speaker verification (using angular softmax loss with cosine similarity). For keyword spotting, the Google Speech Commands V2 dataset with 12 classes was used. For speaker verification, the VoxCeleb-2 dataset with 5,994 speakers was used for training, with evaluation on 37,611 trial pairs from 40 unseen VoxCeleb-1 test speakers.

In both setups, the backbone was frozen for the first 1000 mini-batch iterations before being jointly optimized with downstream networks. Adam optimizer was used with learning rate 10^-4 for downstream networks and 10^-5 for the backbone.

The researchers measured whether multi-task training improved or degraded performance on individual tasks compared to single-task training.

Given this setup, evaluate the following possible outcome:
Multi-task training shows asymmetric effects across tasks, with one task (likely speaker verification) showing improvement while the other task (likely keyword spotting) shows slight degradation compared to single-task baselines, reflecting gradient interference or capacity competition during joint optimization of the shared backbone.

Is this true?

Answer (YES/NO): NO